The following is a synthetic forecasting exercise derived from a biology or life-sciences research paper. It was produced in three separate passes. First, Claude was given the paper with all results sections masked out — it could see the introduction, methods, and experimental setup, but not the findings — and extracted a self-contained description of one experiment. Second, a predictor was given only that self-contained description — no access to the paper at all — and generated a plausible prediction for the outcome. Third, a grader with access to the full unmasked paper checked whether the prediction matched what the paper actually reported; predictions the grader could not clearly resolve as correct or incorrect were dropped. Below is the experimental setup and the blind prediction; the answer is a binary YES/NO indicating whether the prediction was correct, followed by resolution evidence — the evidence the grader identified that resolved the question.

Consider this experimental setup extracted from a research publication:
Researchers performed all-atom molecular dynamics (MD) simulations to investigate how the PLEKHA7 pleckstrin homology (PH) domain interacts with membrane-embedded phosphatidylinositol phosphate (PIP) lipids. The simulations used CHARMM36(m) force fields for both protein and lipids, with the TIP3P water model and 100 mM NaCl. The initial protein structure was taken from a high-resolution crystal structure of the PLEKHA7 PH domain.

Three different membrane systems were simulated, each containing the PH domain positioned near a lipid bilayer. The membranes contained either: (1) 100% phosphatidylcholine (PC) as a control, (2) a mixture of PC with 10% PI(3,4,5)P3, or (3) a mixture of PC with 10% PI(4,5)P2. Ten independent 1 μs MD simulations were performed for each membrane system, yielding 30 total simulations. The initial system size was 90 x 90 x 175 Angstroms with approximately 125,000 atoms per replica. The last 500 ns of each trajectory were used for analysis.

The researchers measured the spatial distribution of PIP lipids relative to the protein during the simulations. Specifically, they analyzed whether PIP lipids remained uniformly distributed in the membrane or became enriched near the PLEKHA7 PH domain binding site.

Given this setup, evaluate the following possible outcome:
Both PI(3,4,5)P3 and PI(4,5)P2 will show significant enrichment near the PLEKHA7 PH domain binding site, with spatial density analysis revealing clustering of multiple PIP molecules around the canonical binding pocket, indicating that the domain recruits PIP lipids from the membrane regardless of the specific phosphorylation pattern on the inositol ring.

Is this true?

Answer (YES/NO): YES